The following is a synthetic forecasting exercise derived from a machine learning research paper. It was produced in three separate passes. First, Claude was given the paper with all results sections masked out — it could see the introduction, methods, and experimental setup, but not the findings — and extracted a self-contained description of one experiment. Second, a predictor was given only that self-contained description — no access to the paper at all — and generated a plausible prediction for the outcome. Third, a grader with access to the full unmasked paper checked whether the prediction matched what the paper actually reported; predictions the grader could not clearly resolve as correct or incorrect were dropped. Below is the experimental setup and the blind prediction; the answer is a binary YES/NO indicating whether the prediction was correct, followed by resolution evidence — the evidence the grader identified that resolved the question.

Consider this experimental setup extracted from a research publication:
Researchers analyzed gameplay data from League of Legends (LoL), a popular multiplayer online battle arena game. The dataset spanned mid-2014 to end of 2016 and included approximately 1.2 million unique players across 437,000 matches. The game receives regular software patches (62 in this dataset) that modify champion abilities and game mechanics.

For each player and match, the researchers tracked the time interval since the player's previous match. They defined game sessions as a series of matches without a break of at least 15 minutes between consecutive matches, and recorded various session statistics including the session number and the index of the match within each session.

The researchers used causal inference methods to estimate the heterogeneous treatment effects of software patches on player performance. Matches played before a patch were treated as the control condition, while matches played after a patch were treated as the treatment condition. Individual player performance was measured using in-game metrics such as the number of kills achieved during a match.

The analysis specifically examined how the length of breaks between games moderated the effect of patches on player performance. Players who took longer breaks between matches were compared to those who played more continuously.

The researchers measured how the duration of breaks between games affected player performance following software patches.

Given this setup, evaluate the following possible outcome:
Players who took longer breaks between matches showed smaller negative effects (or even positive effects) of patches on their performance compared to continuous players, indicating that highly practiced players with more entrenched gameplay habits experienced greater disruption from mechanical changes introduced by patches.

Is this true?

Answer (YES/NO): YES